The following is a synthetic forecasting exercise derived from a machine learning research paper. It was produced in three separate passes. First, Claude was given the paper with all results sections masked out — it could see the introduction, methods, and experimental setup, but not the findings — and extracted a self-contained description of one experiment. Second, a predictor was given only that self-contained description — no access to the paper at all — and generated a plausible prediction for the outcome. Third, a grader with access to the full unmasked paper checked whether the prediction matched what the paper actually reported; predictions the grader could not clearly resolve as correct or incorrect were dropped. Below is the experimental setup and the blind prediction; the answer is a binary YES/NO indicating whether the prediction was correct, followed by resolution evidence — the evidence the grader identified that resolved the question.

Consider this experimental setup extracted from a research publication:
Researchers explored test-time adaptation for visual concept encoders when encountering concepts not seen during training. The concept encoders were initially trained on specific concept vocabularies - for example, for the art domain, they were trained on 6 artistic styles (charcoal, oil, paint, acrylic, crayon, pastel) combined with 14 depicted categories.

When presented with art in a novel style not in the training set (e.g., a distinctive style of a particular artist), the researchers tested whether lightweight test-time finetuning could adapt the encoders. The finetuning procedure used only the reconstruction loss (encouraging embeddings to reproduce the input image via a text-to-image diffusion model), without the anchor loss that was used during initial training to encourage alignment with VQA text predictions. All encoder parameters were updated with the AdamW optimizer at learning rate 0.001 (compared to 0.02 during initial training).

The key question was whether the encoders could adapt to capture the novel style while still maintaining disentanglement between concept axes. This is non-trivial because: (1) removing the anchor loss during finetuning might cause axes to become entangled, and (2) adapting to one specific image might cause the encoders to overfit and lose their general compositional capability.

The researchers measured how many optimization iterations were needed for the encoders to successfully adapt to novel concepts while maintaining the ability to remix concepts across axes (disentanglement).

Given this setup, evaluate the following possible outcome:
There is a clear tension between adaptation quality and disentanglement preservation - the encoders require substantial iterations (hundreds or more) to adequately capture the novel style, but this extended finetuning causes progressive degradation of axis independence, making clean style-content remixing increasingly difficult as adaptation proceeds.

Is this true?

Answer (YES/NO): NO